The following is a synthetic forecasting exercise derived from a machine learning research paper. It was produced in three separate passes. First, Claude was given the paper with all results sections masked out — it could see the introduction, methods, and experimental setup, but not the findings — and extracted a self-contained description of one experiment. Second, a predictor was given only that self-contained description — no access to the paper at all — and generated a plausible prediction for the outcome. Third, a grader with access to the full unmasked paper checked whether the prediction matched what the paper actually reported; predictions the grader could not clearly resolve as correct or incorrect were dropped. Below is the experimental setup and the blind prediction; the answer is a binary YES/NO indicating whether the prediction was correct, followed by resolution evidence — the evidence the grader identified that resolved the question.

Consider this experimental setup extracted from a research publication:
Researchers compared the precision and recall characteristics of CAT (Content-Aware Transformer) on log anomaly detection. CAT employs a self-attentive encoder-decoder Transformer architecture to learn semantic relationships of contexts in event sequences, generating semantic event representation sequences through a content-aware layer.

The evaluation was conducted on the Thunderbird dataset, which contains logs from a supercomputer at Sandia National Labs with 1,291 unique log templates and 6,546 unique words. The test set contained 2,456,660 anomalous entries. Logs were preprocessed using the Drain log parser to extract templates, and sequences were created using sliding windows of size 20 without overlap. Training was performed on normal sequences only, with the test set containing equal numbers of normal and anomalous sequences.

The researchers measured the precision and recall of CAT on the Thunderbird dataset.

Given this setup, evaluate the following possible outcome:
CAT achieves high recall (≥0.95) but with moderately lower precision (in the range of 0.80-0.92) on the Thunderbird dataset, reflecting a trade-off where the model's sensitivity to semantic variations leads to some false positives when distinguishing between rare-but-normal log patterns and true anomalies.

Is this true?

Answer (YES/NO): NO